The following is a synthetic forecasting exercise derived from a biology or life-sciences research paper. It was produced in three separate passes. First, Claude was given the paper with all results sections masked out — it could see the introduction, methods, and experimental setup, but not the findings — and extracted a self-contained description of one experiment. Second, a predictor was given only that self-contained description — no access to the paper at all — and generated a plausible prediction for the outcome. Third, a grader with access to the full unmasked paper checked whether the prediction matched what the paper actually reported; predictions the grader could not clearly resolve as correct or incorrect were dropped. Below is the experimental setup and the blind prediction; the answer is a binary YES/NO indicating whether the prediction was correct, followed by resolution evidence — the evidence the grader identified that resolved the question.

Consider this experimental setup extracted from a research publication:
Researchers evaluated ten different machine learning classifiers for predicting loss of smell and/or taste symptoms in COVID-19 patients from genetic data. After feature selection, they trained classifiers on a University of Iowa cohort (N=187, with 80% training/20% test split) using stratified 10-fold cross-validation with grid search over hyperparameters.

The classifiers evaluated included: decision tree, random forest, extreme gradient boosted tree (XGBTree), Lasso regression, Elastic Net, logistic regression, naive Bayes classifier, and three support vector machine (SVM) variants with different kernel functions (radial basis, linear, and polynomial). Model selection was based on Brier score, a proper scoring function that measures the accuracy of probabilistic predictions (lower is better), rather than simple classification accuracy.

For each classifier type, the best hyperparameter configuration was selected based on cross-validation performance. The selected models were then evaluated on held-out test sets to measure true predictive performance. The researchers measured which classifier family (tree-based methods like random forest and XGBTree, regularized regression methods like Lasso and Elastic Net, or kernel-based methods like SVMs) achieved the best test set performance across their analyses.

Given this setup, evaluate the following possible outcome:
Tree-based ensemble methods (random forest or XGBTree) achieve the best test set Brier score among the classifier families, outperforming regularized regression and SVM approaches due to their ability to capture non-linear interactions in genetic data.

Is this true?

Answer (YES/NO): NO